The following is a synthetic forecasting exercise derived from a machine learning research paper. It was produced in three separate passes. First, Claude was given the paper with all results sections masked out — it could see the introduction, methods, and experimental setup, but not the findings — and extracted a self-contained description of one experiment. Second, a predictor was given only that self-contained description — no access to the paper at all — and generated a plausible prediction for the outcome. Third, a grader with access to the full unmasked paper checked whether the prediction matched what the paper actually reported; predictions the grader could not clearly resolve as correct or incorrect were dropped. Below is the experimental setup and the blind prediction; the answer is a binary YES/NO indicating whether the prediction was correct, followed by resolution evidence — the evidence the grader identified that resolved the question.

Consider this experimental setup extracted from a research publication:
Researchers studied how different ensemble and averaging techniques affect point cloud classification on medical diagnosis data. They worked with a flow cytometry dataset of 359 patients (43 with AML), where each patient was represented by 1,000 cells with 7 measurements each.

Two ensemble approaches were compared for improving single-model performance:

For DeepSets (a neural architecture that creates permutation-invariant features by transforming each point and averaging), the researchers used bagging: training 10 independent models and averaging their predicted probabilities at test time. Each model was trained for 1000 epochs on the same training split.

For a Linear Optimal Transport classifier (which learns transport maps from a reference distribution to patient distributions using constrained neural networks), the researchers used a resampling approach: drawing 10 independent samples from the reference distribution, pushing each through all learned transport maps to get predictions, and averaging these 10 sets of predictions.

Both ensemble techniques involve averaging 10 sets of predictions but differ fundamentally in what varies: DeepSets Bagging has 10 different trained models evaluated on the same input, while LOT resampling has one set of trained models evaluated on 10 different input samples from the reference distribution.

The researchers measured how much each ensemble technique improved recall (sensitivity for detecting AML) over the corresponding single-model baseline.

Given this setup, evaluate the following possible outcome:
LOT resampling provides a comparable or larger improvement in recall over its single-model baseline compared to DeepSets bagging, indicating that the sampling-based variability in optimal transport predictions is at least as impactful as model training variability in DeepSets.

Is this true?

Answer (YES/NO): YES